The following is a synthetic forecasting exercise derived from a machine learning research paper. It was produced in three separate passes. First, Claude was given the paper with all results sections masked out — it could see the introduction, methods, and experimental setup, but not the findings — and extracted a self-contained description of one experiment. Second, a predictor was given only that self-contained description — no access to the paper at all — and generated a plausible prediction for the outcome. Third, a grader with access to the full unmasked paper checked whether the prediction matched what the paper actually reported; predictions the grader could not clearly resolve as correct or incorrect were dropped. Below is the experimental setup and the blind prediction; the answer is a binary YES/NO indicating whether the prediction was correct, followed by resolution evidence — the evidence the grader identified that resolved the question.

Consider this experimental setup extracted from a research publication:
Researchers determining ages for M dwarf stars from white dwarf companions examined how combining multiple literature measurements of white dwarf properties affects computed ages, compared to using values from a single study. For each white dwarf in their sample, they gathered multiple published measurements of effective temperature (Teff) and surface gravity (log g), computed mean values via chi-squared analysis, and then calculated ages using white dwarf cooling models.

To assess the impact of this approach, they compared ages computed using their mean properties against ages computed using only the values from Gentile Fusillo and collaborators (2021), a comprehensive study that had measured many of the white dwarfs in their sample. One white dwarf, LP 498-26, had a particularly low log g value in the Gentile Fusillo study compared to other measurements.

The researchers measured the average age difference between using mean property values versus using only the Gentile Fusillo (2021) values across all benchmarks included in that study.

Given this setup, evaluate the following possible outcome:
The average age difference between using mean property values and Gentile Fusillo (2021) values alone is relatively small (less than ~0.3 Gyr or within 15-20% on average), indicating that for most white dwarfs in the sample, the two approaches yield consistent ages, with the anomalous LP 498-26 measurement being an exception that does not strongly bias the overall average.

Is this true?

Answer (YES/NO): NO